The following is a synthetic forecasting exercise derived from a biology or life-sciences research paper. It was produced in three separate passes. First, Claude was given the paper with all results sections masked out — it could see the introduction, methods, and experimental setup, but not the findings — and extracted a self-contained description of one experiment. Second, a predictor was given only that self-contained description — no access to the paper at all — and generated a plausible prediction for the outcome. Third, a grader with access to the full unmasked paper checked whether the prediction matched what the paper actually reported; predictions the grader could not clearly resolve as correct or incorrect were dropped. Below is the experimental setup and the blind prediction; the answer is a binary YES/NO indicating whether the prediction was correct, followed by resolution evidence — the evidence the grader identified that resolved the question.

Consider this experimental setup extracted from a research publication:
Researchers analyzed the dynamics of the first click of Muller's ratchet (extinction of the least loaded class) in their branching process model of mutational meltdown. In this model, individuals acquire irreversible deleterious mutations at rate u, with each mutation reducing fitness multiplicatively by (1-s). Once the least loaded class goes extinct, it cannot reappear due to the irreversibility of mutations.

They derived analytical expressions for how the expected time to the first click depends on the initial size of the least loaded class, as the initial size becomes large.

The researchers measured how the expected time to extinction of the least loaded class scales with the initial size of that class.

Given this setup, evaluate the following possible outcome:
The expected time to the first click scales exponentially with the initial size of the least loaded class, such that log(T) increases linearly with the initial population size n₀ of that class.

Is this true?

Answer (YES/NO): NO